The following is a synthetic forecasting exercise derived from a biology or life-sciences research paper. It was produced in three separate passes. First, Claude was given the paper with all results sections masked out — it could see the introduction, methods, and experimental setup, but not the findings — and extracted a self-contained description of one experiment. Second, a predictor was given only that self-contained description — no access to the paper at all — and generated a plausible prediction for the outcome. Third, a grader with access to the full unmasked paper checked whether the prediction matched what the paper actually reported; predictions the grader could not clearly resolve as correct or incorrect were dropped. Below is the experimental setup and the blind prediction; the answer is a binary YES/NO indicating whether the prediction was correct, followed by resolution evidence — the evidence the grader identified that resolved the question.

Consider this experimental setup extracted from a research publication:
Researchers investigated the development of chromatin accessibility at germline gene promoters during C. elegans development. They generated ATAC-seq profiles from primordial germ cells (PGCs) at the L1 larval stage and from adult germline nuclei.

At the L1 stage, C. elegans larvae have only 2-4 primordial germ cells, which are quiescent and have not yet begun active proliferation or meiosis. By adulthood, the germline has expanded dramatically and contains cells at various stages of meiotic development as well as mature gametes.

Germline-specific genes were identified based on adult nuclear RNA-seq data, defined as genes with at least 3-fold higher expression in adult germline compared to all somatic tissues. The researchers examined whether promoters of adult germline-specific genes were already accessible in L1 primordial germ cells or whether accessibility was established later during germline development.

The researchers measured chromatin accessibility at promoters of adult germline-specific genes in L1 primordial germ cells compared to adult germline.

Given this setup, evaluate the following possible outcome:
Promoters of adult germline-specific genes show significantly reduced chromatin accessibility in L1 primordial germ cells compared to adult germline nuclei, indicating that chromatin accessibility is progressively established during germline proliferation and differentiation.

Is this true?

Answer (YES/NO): NO